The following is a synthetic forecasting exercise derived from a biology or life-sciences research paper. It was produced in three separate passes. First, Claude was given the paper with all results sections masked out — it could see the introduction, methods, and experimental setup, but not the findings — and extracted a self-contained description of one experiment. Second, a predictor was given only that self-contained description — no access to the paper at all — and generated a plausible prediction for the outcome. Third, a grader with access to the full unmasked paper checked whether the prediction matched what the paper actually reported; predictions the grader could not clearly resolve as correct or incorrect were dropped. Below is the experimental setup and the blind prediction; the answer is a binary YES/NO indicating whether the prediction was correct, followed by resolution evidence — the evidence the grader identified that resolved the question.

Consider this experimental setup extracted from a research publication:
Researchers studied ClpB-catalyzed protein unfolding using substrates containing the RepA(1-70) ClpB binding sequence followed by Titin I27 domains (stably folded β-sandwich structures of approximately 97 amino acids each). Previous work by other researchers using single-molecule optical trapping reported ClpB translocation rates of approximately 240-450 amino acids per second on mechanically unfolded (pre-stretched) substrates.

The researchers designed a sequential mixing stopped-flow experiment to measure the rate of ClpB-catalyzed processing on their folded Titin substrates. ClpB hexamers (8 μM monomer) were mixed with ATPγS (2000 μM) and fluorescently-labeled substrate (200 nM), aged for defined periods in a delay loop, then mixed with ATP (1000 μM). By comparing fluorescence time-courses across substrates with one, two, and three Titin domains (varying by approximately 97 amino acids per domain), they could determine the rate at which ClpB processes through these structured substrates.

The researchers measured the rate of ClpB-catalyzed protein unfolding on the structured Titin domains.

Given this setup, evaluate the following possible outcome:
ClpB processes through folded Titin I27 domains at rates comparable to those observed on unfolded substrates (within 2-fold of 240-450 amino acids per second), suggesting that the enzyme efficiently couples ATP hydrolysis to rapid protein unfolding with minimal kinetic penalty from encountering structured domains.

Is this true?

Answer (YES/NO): NO